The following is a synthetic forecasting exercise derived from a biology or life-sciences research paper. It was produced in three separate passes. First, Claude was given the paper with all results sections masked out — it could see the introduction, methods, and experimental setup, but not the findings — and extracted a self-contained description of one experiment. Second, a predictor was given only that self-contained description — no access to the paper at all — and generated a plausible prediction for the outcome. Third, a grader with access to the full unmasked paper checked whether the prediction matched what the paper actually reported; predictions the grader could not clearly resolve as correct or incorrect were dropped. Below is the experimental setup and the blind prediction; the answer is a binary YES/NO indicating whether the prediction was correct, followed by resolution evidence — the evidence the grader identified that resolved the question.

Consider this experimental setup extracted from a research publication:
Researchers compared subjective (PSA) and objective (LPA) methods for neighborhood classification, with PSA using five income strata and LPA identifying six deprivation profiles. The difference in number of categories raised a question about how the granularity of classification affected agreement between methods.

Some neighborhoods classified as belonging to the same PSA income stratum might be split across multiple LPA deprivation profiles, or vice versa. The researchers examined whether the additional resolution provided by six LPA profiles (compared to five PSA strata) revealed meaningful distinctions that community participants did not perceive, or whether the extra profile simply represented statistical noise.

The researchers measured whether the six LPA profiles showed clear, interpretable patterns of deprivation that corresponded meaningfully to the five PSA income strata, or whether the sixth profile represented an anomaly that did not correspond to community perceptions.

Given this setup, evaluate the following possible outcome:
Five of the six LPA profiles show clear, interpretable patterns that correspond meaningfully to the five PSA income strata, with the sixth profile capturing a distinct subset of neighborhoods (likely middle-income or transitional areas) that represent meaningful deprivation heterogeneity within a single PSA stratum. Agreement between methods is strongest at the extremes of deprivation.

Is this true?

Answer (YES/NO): NO